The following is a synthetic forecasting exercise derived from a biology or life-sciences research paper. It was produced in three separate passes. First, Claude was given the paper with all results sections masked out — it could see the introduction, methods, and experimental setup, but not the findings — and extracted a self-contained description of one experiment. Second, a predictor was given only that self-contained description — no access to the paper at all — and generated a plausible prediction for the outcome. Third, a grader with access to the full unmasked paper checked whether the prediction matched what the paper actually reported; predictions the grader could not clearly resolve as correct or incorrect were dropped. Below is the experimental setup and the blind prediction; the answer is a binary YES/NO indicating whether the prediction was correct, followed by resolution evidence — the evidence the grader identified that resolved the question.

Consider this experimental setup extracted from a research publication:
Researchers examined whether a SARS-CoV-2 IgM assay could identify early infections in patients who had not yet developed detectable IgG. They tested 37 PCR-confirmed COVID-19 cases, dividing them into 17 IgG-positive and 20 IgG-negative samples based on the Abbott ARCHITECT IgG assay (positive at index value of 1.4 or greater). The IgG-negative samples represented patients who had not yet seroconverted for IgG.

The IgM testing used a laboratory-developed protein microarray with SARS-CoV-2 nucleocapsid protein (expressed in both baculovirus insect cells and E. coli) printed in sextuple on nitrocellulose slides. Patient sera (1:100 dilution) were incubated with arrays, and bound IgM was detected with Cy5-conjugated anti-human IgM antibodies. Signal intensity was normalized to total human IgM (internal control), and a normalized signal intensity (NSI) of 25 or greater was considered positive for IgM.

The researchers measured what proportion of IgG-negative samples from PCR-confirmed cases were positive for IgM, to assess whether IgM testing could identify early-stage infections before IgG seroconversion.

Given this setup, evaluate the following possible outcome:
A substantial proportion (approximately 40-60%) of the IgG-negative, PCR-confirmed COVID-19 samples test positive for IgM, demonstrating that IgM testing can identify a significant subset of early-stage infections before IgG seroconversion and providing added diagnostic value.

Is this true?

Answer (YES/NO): NO